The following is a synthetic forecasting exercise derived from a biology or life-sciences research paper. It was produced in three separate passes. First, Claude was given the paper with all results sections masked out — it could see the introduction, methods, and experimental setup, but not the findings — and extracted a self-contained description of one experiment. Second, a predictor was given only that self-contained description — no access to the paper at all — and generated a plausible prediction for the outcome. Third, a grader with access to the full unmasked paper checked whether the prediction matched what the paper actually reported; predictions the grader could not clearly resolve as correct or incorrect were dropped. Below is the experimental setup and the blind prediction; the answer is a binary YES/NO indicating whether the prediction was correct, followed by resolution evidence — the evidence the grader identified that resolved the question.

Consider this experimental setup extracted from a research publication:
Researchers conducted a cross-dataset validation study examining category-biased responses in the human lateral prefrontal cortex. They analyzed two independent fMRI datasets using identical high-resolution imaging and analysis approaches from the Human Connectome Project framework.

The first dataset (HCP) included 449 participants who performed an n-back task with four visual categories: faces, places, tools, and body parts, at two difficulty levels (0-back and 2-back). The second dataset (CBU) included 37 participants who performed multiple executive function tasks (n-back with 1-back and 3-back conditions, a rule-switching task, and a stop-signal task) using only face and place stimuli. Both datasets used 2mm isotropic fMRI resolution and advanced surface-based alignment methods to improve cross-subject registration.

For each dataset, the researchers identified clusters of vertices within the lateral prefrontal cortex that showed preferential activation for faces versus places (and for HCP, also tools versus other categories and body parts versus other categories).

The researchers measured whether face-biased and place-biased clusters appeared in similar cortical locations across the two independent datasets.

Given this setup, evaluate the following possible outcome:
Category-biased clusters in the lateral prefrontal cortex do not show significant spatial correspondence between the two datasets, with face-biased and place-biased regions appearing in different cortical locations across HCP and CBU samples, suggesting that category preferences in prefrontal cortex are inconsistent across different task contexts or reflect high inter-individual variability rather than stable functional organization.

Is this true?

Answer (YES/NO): NO